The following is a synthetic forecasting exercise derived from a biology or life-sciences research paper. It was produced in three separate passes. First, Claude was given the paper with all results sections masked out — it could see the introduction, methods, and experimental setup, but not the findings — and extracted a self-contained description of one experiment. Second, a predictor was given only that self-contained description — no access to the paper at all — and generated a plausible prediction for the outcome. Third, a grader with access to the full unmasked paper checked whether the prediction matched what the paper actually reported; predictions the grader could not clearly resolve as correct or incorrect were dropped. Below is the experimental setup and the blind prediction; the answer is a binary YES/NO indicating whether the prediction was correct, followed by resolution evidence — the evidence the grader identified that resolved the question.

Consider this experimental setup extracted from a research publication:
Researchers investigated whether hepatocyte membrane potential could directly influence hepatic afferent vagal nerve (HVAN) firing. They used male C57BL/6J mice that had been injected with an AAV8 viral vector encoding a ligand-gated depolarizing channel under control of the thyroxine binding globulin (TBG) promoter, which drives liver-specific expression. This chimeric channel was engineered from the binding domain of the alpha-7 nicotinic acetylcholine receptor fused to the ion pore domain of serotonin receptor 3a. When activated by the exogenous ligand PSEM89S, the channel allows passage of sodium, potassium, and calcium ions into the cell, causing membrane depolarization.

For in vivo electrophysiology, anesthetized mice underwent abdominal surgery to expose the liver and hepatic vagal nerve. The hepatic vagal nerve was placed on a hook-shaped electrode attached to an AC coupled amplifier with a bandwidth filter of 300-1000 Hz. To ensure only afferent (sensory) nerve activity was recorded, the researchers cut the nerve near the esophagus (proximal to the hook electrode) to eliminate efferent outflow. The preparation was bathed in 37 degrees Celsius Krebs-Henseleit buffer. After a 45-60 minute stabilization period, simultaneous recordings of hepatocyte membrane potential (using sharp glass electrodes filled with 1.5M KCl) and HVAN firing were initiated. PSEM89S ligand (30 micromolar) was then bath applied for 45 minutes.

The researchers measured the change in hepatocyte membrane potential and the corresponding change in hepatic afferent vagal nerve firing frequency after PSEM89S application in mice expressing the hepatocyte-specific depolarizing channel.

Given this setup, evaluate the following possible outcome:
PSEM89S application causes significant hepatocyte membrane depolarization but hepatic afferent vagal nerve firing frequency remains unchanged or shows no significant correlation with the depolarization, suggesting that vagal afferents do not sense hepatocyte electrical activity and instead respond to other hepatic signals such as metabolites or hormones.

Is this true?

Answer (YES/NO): NO